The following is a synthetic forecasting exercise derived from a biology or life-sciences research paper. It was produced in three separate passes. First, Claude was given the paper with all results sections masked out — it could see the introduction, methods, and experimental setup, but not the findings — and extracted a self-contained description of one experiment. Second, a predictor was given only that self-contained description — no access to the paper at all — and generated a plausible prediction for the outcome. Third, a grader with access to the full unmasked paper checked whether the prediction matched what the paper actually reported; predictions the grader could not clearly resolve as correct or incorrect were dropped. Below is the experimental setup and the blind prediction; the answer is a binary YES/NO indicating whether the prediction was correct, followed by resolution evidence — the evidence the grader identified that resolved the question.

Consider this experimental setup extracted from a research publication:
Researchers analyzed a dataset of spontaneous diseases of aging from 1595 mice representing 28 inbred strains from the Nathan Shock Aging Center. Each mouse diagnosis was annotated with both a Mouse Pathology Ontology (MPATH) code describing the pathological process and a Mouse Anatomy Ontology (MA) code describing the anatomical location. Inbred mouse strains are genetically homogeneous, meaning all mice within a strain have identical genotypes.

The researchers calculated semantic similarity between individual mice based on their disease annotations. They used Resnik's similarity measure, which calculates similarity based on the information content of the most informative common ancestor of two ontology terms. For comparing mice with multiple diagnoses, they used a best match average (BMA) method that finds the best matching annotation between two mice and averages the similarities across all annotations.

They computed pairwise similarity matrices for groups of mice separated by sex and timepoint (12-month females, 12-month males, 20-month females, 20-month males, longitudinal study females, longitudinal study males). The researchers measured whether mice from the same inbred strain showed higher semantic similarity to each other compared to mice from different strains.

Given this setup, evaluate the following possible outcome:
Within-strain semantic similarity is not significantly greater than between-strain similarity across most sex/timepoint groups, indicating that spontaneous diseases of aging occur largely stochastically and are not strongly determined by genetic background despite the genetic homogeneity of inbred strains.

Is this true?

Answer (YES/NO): NO